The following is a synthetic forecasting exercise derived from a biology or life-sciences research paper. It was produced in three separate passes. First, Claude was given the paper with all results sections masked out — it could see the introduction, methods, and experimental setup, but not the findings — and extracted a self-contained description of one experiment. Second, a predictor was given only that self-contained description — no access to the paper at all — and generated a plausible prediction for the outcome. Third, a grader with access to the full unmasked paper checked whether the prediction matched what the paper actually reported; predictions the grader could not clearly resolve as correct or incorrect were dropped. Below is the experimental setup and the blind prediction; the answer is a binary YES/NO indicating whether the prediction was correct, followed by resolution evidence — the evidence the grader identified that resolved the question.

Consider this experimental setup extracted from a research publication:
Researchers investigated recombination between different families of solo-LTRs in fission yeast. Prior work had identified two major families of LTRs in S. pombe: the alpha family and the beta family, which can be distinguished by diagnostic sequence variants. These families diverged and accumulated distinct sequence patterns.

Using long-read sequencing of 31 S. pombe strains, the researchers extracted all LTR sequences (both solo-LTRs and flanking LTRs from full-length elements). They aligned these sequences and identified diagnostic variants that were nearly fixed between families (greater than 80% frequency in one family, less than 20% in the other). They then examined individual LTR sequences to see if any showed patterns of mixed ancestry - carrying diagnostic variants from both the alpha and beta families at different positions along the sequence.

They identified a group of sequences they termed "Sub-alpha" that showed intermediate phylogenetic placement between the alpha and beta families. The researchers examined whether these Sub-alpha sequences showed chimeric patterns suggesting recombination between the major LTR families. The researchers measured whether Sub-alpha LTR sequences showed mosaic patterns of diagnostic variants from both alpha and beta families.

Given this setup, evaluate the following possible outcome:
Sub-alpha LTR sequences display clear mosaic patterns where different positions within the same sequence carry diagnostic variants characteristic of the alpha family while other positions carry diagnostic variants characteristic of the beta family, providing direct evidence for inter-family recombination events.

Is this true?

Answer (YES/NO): YES